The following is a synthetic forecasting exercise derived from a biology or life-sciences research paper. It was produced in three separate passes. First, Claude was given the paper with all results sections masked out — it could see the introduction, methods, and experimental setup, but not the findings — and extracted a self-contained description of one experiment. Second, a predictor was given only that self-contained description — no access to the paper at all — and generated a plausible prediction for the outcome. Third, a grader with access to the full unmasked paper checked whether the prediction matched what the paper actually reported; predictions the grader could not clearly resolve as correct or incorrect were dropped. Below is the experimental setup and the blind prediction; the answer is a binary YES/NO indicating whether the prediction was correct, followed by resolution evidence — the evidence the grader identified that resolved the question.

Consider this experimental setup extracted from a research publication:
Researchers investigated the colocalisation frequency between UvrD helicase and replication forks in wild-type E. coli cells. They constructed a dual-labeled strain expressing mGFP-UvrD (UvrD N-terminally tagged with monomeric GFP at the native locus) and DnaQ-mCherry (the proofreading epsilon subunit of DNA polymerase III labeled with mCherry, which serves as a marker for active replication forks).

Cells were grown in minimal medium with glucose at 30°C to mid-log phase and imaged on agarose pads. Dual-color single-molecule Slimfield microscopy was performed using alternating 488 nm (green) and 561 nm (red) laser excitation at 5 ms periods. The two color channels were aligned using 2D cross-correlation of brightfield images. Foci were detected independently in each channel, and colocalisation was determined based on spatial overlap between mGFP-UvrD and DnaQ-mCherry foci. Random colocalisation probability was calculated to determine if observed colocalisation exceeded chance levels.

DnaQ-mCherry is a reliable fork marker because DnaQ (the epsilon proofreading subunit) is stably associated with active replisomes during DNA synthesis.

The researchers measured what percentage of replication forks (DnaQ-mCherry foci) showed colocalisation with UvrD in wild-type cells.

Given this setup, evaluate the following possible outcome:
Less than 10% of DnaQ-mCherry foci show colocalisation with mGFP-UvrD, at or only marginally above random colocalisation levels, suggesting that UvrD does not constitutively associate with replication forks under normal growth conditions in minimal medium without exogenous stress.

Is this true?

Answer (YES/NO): NO